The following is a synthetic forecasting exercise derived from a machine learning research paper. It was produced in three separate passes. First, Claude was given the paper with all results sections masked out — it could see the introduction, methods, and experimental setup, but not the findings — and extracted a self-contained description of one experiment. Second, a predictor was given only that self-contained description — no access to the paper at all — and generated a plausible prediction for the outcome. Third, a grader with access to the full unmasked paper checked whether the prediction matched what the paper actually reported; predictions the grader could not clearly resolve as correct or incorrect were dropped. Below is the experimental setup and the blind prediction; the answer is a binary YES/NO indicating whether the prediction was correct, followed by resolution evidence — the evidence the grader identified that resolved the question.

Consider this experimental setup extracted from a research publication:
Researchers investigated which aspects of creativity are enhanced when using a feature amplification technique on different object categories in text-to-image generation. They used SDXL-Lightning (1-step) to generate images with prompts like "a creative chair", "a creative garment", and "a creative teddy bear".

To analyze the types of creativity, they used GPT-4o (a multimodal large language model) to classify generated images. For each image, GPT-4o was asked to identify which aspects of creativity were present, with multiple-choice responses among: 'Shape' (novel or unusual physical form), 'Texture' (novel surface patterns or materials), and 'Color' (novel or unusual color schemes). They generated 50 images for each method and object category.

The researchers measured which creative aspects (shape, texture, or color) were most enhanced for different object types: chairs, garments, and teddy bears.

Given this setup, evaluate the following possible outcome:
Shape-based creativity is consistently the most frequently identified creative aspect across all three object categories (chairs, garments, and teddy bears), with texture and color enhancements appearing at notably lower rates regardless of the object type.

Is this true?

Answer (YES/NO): NO